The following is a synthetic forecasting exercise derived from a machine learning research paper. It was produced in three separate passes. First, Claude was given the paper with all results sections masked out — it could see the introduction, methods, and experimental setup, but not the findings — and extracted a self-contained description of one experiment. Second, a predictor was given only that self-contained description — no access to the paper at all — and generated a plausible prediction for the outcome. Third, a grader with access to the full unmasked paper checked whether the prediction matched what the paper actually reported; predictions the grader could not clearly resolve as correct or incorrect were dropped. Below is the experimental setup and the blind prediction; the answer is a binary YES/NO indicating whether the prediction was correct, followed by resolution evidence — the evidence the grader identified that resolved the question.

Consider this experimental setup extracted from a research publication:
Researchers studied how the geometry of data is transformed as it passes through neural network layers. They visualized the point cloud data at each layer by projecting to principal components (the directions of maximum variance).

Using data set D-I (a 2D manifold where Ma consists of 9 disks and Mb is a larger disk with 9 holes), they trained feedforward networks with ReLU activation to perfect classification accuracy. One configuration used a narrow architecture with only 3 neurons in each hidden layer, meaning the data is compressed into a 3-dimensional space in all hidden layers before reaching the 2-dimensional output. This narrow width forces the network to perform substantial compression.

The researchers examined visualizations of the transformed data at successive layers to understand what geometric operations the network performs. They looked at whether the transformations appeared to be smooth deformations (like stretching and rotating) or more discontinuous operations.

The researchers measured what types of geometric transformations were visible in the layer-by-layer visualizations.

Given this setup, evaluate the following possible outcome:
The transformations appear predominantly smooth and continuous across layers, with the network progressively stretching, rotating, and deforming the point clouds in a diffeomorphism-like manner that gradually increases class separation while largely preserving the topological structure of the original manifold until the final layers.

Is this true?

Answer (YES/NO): NO